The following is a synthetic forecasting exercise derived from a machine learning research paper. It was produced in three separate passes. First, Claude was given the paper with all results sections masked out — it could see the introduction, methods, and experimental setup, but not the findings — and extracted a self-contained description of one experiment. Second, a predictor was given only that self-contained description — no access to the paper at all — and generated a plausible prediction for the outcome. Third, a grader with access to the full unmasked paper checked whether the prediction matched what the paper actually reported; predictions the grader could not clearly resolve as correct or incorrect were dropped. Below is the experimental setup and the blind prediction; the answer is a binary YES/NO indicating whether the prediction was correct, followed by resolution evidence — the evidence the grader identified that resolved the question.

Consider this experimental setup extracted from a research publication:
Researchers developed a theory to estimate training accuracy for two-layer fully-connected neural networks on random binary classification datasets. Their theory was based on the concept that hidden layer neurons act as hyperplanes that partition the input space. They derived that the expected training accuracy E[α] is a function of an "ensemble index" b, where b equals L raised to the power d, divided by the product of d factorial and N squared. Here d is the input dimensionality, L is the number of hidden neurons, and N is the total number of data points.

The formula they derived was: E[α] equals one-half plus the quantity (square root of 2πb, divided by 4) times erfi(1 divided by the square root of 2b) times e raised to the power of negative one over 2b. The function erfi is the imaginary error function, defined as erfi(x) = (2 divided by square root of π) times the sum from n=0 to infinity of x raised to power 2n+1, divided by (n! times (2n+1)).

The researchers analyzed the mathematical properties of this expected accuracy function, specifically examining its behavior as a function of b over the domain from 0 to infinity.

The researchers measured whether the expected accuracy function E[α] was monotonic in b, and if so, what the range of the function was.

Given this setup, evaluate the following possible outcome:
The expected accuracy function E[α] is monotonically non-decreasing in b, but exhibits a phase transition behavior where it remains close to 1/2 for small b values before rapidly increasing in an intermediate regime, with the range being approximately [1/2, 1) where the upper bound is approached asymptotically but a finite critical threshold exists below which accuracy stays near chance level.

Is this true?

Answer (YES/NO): NO